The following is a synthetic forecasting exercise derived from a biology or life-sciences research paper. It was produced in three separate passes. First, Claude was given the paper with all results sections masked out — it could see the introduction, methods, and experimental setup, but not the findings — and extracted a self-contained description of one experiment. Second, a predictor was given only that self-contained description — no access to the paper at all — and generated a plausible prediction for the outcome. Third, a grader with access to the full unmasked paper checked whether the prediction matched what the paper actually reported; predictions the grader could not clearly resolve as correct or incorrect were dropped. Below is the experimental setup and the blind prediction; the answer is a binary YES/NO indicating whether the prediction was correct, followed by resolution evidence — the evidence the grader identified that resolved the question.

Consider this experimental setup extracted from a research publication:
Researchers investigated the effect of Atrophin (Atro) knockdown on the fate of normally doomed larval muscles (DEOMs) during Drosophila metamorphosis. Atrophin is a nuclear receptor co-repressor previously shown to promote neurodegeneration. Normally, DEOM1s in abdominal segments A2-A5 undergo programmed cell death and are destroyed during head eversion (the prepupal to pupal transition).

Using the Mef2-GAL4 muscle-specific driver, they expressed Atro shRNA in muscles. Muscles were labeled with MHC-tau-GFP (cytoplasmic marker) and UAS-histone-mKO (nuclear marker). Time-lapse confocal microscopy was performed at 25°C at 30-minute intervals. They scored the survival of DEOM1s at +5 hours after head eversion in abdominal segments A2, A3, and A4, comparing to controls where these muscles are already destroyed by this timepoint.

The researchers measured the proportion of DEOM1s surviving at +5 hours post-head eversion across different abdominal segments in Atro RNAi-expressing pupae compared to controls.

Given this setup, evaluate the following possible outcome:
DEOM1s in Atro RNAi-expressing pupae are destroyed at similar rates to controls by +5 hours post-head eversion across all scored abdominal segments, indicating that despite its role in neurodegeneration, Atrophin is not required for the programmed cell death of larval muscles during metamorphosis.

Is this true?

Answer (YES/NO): NO